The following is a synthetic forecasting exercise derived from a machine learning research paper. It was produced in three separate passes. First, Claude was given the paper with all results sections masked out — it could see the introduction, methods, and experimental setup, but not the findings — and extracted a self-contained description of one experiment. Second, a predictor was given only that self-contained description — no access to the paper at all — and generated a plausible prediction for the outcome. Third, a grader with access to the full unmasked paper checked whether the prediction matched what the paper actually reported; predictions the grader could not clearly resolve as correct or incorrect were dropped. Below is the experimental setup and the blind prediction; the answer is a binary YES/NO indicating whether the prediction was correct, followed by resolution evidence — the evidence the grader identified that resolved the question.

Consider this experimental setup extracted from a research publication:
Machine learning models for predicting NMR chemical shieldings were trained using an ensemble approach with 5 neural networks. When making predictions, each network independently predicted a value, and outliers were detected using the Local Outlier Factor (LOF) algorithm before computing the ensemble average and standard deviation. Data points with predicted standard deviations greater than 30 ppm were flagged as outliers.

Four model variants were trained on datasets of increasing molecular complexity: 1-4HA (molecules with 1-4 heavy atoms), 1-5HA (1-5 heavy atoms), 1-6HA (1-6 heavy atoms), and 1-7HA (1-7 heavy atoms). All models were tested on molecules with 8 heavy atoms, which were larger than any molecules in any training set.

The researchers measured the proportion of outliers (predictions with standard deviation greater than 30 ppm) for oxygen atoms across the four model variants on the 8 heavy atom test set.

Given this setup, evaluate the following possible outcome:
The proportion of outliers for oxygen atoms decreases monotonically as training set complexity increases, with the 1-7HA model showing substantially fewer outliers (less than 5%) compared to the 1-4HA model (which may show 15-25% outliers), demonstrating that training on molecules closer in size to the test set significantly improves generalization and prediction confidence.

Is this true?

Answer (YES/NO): NO